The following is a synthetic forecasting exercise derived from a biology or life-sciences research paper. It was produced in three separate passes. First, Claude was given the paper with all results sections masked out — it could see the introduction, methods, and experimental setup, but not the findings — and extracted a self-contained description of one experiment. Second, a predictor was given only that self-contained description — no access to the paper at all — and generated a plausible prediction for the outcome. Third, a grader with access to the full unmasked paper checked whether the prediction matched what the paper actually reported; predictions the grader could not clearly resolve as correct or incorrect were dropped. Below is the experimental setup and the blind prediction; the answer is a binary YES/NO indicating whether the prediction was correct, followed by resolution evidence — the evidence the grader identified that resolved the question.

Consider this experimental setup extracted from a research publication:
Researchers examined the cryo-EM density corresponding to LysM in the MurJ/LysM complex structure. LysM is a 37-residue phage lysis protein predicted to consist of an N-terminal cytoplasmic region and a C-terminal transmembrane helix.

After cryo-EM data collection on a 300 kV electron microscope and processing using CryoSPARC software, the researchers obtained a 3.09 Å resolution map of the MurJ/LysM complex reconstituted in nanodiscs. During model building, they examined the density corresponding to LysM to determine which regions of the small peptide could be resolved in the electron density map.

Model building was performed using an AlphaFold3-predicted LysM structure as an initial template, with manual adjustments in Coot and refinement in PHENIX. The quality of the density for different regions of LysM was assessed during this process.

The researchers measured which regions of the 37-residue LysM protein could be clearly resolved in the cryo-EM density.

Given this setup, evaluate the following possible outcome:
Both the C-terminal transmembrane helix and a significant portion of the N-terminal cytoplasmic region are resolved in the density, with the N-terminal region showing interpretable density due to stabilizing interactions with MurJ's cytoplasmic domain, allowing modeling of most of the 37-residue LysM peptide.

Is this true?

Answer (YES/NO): NO